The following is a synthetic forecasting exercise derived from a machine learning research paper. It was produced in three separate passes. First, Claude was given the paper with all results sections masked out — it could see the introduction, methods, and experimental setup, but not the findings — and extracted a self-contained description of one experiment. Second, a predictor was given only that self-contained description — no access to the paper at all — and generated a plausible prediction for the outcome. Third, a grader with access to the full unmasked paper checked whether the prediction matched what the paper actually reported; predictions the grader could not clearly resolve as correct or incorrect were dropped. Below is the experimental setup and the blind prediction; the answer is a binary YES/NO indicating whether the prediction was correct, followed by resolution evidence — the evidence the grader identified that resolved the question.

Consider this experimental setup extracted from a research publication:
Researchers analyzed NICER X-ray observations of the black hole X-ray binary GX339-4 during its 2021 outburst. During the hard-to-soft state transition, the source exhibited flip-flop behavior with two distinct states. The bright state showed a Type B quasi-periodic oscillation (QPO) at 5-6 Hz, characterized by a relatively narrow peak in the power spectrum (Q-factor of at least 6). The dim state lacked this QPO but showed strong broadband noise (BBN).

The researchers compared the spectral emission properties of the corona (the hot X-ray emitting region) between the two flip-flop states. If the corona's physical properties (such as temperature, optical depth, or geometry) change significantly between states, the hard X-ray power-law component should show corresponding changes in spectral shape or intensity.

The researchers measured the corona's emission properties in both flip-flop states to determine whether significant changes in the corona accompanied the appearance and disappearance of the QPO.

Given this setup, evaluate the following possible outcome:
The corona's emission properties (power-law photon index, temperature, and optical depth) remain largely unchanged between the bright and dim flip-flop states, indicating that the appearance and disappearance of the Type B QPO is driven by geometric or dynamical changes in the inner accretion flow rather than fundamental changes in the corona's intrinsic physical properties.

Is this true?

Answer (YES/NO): YES